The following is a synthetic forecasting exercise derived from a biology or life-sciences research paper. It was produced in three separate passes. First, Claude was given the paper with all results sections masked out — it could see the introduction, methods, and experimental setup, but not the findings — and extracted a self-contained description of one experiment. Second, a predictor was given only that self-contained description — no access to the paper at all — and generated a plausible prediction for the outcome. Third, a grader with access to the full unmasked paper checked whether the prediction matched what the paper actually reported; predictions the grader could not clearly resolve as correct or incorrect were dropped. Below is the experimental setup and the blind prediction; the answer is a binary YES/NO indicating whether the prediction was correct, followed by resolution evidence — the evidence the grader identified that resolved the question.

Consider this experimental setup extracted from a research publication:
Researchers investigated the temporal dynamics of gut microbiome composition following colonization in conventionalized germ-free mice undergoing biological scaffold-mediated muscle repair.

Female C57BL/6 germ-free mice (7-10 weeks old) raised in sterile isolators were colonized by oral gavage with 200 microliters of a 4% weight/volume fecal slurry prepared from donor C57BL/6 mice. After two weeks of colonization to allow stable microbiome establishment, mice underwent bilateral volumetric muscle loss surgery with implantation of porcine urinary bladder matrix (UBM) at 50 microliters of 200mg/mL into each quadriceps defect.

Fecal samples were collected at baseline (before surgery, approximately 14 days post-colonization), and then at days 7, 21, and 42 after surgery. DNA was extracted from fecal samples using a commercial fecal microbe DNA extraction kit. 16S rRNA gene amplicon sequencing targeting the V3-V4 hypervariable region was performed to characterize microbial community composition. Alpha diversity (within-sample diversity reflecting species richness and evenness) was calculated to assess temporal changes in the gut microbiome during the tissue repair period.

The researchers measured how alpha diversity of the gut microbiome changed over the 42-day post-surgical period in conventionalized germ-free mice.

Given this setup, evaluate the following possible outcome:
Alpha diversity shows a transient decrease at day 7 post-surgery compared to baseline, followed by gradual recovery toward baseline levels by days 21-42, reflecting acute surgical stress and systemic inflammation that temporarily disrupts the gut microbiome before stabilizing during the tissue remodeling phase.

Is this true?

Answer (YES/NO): NO